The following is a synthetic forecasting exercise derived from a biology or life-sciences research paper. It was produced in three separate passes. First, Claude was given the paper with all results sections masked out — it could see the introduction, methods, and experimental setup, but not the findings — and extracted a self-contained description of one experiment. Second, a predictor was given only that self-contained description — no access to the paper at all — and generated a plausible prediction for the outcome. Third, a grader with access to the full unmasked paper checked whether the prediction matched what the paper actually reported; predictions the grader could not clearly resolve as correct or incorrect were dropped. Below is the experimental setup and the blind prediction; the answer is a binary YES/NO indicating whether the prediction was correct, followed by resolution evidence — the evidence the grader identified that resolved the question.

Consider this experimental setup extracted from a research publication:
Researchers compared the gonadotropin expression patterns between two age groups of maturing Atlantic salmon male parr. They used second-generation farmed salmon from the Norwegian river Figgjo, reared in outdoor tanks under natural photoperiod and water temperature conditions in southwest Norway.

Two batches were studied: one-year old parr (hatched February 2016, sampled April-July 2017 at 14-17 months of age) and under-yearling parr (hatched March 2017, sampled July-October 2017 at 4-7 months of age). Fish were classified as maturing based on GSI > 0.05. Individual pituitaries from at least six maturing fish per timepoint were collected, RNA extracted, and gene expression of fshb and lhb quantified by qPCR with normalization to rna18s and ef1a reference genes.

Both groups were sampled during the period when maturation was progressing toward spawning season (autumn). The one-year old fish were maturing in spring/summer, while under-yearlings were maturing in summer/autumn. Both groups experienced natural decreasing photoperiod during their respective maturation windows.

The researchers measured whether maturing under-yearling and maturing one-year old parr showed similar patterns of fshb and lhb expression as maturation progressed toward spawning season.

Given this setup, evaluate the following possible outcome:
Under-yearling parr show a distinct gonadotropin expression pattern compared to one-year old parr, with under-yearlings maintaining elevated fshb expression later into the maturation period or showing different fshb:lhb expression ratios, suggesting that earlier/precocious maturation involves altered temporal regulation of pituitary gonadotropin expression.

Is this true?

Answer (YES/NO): YES